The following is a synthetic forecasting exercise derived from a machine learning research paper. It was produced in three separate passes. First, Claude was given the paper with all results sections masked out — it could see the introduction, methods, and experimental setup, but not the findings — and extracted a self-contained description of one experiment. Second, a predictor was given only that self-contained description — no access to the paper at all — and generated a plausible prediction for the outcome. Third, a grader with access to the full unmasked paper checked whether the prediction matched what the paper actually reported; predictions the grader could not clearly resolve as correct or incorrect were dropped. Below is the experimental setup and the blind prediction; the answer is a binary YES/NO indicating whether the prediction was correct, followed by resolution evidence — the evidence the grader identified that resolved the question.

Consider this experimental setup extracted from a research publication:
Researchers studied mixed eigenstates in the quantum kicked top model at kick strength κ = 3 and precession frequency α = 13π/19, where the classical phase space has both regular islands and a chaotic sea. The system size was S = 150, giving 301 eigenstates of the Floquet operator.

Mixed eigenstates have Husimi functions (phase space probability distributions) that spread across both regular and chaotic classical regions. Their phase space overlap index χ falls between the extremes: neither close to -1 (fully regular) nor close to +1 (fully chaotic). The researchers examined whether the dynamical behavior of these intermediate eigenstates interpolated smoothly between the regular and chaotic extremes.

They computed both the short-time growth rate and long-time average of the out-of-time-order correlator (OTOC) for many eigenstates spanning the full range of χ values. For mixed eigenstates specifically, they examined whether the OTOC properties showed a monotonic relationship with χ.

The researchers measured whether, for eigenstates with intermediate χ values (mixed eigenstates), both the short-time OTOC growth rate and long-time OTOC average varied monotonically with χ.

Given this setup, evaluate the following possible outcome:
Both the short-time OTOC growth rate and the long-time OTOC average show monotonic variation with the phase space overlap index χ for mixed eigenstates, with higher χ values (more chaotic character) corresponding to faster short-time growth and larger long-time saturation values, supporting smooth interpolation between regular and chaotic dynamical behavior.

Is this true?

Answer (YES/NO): YES